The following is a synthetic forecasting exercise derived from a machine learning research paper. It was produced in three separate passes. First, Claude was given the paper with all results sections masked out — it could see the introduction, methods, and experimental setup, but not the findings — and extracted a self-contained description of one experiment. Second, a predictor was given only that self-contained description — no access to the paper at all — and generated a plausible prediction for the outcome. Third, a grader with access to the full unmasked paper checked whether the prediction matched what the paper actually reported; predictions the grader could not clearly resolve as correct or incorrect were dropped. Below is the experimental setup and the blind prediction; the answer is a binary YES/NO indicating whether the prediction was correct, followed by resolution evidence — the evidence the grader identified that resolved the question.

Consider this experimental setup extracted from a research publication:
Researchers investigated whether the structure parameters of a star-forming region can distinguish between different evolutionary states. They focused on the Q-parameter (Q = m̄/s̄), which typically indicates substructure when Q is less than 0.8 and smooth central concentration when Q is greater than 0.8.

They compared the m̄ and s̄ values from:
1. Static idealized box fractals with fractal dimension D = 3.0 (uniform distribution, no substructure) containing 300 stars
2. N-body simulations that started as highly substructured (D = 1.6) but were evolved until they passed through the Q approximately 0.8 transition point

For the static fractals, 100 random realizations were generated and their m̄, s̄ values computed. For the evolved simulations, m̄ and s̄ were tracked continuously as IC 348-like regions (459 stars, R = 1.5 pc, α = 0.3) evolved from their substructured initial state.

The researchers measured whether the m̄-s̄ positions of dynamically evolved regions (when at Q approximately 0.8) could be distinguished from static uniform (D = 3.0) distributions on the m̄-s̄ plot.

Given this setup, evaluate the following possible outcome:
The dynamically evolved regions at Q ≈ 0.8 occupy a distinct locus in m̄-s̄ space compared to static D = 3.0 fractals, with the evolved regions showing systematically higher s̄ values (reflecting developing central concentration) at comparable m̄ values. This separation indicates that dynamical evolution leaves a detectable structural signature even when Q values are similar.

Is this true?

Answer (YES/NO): NO